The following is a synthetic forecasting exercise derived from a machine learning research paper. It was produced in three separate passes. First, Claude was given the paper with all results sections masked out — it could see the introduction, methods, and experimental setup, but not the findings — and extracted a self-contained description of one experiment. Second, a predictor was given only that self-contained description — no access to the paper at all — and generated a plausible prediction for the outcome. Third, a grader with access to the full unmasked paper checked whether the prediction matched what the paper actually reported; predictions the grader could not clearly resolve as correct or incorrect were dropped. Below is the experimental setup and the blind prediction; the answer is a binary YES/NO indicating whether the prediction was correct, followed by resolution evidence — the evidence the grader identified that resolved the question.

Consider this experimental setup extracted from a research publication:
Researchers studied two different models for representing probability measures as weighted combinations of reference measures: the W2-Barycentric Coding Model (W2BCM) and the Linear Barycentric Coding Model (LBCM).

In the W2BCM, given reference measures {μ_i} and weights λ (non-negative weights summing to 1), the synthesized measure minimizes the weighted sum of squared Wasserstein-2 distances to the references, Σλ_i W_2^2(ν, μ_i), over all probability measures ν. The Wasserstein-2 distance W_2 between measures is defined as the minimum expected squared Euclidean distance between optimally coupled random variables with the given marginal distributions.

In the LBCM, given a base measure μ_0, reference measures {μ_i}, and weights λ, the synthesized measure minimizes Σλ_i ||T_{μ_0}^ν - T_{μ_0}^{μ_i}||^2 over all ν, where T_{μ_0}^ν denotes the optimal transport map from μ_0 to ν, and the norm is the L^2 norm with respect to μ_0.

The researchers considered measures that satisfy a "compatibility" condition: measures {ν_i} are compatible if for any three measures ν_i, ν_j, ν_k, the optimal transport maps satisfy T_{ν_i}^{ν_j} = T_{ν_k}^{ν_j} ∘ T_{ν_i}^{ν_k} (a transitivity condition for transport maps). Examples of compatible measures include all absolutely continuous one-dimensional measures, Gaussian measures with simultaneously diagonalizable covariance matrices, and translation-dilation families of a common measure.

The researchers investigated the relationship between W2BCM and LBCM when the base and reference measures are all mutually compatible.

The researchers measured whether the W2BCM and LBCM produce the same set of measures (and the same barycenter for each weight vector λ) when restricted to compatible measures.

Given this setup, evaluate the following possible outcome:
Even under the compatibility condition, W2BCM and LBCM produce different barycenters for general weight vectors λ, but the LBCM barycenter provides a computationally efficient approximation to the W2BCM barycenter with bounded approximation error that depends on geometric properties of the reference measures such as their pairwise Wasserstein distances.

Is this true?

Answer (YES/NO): NO